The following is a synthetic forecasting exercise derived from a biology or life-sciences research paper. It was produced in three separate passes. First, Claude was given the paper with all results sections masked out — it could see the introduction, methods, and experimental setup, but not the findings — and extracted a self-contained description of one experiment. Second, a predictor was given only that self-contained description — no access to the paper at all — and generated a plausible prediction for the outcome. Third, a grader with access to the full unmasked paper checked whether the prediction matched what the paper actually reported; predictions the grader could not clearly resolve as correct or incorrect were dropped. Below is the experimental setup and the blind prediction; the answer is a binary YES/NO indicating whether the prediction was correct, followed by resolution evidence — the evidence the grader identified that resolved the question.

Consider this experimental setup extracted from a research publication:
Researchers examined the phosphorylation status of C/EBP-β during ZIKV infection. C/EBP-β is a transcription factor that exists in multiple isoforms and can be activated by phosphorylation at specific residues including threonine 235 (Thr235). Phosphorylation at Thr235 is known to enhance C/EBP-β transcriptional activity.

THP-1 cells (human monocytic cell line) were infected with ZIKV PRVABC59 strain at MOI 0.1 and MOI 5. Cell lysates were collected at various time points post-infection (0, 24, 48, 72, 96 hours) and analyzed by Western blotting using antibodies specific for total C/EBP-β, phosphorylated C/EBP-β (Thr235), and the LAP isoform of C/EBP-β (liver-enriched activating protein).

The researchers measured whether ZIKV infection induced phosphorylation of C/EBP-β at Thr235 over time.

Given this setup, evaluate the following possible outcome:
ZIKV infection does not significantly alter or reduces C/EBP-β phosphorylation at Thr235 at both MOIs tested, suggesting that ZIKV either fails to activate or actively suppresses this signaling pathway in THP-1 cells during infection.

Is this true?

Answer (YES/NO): NO